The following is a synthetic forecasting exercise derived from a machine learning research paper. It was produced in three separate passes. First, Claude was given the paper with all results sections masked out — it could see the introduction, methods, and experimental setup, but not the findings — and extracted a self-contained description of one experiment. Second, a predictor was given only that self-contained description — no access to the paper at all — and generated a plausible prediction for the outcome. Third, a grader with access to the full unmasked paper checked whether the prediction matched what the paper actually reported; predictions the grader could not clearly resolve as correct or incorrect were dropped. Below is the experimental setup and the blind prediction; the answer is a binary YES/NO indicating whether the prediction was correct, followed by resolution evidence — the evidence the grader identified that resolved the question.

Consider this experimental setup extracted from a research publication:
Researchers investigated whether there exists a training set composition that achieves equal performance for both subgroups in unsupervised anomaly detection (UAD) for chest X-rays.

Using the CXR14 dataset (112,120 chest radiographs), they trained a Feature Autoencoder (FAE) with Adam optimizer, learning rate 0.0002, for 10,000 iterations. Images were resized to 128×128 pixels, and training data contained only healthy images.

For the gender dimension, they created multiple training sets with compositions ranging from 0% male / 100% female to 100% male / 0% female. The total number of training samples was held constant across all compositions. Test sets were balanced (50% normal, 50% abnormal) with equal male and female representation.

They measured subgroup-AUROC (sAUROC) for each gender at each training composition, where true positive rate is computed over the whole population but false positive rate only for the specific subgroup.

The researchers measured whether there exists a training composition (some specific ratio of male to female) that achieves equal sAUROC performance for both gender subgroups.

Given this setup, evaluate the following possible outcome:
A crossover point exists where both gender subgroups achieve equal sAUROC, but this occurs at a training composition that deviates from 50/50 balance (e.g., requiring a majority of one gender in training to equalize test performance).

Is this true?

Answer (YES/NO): NO